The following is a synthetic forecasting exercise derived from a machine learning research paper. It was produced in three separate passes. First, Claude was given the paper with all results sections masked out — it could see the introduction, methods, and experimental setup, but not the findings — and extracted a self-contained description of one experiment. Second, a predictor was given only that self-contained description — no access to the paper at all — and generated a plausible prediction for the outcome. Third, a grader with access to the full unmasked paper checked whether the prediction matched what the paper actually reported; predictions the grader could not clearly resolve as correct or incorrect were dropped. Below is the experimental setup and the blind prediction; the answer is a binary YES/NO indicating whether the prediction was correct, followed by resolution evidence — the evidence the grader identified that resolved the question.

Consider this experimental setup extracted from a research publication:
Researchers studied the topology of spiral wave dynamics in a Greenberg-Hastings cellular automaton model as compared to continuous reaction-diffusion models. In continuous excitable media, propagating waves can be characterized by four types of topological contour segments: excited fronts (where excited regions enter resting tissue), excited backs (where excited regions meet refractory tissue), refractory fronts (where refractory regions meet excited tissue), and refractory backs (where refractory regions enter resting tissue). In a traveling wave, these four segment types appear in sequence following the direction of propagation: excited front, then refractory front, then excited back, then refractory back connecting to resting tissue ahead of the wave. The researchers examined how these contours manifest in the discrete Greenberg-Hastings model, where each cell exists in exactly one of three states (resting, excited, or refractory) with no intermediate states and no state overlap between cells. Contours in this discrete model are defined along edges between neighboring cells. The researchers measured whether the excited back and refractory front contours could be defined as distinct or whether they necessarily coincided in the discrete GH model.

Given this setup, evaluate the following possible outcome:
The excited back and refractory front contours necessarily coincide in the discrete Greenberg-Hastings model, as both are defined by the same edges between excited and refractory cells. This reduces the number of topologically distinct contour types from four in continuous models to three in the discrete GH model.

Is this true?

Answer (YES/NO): YES